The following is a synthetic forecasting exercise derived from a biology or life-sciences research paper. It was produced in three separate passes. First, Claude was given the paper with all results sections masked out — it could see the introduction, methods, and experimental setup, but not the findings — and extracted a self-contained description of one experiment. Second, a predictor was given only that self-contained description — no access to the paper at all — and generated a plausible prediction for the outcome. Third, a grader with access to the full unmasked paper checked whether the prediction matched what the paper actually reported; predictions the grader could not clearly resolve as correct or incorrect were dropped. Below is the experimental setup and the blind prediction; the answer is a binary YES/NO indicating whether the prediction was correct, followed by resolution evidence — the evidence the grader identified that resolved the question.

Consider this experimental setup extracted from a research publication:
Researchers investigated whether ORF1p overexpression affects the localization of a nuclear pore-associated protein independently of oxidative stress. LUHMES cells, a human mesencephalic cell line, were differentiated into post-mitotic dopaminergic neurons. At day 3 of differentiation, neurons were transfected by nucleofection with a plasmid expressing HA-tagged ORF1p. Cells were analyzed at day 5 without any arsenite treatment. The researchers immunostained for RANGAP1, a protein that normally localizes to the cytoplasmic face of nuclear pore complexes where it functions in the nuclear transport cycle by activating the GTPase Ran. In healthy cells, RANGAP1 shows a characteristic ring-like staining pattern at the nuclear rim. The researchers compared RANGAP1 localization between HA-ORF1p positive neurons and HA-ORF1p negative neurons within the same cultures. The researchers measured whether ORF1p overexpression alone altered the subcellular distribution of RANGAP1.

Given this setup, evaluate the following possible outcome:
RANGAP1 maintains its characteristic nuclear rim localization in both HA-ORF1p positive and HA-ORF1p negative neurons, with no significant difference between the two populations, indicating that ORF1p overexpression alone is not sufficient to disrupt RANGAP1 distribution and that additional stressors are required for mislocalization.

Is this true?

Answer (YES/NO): NO